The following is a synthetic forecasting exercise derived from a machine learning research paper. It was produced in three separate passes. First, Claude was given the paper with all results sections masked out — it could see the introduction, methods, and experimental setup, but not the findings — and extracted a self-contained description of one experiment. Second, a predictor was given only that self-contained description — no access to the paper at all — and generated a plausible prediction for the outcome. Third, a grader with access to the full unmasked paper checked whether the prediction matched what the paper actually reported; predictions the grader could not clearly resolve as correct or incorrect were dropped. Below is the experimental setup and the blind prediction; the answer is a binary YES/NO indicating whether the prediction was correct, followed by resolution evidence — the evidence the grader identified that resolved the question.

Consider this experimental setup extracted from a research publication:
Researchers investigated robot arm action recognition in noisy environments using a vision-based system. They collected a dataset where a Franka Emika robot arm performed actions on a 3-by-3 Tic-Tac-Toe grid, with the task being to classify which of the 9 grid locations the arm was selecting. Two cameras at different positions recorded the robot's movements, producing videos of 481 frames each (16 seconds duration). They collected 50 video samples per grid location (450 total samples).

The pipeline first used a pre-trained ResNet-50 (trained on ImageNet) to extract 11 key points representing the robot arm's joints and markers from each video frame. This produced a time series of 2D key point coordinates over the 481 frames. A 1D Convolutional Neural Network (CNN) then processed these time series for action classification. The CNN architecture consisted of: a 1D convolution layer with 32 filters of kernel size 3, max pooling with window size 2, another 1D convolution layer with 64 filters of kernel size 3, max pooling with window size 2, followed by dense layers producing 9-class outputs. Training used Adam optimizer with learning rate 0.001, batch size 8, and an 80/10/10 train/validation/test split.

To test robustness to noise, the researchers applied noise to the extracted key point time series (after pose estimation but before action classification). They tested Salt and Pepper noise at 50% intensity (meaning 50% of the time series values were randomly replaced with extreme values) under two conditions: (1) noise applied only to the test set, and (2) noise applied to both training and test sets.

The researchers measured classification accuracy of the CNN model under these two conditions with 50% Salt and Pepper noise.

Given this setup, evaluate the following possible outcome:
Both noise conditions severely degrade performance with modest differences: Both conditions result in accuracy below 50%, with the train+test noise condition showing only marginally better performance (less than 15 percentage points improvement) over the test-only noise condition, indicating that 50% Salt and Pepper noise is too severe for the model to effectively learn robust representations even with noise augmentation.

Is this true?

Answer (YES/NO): NO